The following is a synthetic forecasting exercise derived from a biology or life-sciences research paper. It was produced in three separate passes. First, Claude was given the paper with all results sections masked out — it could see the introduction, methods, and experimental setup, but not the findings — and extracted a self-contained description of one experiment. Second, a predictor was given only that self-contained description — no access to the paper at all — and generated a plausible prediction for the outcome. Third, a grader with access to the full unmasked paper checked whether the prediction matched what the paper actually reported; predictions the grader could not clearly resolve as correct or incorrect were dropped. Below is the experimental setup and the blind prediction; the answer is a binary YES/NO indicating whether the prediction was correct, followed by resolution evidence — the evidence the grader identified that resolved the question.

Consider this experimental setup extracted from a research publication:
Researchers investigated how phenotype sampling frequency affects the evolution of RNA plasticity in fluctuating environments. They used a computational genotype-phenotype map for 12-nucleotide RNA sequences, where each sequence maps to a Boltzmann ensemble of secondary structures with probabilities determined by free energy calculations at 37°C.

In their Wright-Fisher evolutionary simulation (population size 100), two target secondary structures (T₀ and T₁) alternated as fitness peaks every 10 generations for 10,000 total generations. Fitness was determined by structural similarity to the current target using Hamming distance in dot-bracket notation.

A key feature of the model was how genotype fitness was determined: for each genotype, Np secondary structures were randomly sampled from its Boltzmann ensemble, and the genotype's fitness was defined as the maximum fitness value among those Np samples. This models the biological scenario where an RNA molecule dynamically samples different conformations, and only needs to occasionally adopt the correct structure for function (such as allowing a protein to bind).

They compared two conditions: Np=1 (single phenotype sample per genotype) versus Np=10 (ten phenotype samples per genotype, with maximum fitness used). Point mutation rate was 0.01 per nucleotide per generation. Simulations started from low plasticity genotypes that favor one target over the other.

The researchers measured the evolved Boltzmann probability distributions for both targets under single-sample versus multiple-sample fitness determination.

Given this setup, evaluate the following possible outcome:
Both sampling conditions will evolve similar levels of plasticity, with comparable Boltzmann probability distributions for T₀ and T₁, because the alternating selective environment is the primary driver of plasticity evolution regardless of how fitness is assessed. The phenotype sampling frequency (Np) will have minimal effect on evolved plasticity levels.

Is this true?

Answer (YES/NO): NO